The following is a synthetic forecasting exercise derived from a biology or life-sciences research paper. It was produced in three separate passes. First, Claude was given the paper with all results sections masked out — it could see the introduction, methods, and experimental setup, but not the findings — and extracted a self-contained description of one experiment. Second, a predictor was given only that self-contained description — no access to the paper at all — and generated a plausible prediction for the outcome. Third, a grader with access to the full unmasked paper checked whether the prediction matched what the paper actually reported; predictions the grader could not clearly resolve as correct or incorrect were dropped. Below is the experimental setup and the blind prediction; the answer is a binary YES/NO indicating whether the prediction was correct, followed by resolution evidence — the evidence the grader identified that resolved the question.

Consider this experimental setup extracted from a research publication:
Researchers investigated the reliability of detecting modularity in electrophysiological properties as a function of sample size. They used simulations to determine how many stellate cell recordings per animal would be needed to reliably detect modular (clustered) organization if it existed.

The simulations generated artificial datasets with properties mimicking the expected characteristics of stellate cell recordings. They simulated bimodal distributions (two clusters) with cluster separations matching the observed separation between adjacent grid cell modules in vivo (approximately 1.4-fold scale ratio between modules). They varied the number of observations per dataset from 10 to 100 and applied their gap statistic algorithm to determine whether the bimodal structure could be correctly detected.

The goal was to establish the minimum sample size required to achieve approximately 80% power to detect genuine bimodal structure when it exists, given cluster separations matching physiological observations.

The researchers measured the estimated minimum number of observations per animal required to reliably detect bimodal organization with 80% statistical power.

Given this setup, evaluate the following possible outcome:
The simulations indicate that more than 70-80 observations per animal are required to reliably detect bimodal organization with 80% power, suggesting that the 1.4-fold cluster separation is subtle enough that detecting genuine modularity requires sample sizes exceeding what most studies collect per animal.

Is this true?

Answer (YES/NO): NO